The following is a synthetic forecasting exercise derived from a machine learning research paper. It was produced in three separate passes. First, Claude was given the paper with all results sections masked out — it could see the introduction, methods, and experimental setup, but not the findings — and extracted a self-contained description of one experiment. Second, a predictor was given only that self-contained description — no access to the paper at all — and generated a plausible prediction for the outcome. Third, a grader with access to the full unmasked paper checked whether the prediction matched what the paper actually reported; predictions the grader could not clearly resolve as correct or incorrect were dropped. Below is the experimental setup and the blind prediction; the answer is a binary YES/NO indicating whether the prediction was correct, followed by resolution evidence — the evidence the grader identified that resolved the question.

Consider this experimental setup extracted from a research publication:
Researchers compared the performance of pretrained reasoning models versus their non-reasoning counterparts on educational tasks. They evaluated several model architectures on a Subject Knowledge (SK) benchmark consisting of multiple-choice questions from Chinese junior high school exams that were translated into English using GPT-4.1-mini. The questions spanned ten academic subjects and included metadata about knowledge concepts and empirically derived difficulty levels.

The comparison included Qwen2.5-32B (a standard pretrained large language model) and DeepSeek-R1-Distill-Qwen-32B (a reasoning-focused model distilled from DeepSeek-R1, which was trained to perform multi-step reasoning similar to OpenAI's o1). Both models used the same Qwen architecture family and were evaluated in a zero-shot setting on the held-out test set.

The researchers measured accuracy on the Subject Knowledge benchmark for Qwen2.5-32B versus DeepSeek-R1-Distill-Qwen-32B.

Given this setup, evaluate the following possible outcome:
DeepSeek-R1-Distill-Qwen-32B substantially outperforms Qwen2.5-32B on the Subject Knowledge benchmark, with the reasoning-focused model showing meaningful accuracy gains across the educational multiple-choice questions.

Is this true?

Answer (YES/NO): NO